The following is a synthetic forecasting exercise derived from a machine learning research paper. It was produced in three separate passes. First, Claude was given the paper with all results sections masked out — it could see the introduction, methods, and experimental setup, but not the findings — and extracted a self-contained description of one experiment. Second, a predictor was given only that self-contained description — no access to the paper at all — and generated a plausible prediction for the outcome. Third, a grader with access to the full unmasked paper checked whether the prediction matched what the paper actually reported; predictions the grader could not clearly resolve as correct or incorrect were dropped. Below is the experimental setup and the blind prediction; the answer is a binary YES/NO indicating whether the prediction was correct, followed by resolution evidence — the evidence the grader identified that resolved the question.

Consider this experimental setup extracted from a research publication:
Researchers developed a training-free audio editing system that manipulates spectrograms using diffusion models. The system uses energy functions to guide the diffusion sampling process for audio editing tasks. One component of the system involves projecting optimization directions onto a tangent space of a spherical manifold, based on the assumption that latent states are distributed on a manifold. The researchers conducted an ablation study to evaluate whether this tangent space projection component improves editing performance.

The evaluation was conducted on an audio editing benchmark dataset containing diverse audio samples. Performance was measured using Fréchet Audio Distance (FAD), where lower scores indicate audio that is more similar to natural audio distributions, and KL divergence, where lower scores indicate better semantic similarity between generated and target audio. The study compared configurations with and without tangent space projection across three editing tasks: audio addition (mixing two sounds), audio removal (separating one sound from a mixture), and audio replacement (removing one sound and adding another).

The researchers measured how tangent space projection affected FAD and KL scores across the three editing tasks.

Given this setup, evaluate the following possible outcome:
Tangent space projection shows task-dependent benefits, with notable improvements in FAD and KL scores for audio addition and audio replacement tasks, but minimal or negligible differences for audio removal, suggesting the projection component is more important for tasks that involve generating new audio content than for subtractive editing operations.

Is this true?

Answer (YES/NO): NO